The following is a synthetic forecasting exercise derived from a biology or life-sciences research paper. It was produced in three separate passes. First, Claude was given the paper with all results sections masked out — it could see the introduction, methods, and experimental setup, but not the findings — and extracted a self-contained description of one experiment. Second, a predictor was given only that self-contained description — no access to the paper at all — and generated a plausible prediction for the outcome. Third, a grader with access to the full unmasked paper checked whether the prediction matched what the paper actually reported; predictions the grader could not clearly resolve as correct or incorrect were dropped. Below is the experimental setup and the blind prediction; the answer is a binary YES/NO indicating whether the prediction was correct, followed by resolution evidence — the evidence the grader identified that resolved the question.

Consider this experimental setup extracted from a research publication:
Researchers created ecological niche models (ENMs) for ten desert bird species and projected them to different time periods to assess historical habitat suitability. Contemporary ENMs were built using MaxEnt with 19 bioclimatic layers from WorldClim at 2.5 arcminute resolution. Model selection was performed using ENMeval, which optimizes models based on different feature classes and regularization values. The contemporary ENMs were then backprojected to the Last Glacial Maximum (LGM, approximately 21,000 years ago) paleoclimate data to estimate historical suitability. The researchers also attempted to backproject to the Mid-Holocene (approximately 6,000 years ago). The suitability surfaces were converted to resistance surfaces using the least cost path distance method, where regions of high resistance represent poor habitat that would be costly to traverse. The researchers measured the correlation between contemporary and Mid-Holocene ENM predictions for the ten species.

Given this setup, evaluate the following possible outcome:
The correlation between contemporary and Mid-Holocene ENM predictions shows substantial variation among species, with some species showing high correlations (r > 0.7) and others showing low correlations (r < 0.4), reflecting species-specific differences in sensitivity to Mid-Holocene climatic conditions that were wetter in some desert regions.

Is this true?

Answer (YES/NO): NO